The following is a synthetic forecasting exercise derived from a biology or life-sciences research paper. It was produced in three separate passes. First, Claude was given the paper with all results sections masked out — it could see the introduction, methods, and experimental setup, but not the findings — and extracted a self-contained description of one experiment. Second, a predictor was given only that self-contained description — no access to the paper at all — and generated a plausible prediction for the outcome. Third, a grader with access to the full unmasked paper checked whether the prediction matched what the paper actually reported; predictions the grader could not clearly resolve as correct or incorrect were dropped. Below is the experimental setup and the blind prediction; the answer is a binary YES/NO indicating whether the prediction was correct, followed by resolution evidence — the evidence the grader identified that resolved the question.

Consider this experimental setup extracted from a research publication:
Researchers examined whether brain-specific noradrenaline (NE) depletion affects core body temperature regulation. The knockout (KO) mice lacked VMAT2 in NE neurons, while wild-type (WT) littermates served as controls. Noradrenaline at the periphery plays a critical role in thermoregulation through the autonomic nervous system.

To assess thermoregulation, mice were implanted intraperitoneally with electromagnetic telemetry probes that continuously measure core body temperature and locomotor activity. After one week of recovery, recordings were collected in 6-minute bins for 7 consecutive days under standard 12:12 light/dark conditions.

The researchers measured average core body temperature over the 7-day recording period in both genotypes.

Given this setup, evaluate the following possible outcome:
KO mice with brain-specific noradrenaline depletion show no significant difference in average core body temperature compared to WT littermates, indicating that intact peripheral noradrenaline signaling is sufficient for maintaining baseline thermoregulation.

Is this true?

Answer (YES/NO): YES